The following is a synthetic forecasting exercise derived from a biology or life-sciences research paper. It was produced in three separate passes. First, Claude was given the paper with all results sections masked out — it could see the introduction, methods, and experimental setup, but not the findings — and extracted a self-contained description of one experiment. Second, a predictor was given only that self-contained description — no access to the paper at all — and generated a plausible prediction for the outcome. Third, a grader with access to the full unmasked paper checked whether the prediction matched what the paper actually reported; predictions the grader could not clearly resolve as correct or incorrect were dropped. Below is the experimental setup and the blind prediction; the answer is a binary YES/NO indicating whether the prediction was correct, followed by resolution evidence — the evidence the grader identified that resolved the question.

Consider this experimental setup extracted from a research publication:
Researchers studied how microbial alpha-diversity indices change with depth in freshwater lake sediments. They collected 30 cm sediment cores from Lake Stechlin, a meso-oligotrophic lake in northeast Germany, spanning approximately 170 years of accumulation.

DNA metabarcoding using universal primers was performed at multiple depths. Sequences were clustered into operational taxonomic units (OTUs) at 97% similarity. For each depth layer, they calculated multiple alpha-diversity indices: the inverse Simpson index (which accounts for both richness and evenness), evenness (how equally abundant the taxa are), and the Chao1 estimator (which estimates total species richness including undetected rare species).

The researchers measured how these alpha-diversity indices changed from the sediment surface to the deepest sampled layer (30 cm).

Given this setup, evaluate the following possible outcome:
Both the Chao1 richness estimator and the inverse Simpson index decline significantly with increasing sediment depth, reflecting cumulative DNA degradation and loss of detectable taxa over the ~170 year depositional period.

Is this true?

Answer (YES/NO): YES